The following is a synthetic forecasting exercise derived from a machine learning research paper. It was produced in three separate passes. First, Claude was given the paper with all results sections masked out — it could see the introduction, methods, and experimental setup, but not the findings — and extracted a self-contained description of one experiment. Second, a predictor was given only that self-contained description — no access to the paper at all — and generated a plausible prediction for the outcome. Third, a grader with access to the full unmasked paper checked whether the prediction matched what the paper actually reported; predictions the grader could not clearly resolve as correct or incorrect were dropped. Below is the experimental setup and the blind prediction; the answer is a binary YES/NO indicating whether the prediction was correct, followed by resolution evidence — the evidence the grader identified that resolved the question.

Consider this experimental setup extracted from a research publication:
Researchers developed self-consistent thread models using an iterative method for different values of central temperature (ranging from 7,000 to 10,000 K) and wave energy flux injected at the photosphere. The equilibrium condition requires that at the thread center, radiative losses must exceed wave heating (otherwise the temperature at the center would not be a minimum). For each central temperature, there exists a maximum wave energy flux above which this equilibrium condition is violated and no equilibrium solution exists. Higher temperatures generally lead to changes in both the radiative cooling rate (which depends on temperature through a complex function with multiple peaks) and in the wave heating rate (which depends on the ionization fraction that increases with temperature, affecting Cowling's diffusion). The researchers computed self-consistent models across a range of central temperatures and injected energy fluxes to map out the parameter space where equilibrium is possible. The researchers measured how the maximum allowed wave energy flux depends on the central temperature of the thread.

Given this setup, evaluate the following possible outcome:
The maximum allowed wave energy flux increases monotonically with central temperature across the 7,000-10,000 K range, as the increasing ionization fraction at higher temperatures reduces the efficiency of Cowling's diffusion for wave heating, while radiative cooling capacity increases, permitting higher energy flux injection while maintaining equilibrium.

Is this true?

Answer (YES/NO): YES